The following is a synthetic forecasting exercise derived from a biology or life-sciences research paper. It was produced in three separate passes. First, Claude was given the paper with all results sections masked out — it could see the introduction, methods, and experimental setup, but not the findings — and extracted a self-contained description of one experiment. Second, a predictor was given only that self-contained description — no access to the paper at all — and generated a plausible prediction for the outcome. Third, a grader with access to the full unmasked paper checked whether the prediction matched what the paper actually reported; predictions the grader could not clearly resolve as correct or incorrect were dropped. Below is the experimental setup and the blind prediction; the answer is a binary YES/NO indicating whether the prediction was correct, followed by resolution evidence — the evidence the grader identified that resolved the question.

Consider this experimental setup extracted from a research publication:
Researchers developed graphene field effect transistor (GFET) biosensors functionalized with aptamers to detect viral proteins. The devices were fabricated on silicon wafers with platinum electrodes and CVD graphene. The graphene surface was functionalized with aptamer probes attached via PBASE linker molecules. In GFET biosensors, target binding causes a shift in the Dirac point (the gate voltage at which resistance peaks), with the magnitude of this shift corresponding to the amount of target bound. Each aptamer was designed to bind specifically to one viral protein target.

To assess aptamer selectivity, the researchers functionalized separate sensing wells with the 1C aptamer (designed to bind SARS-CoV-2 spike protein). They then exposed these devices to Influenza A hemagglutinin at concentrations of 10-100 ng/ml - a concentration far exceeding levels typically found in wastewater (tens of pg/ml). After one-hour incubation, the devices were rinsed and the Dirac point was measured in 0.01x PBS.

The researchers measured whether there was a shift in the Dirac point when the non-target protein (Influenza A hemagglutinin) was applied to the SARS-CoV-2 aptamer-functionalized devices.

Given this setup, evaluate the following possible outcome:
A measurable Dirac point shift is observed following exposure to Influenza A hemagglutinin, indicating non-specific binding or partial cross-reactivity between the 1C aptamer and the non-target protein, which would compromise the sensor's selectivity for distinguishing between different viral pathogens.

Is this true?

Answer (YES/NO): NO